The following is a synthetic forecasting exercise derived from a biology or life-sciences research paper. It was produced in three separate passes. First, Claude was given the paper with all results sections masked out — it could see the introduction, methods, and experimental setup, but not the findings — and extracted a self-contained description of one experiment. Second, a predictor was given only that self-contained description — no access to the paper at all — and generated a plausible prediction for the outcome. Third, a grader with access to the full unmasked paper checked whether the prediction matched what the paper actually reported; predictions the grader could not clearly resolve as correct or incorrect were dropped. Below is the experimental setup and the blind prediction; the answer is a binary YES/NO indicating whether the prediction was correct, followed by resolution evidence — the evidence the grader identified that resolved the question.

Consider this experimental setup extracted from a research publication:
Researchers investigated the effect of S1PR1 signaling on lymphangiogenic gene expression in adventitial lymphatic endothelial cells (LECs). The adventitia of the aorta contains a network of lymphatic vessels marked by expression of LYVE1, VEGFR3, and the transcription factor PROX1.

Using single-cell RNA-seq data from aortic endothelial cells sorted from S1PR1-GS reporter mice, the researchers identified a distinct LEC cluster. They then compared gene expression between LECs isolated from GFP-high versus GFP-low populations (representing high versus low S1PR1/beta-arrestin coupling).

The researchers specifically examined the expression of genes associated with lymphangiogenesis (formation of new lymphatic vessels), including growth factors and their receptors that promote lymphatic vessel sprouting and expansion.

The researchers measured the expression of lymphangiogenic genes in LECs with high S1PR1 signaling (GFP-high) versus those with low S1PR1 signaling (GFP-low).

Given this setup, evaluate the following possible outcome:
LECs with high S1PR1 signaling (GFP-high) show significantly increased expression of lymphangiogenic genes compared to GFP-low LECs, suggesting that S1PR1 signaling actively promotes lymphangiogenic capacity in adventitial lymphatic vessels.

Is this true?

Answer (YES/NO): NO